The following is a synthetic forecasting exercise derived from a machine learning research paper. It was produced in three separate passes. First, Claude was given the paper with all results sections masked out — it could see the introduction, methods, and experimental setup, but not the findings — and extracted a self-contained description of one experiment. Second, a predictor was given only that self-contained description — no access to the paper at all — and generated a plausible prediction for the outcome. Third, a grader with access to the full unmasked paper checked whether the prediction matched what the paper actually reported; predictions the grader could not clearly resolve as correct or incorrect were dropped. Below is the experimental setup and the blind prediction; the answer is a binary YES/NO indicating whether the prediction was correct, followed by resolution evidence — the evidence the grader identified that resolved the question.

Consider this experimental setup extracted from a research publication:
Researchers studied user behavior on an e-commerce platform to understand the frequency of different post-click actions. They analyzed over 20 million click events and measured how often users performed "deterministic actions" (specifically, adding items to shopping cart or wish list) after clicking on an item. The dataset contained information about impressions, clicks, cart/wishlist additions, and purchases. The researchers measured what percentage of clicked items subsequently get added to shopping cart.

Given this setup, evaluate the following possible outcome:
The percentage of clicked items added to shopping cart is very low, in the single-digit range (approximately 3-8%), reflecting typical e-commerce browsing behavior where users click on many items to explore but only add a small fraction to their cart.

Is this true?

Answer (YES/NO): NO